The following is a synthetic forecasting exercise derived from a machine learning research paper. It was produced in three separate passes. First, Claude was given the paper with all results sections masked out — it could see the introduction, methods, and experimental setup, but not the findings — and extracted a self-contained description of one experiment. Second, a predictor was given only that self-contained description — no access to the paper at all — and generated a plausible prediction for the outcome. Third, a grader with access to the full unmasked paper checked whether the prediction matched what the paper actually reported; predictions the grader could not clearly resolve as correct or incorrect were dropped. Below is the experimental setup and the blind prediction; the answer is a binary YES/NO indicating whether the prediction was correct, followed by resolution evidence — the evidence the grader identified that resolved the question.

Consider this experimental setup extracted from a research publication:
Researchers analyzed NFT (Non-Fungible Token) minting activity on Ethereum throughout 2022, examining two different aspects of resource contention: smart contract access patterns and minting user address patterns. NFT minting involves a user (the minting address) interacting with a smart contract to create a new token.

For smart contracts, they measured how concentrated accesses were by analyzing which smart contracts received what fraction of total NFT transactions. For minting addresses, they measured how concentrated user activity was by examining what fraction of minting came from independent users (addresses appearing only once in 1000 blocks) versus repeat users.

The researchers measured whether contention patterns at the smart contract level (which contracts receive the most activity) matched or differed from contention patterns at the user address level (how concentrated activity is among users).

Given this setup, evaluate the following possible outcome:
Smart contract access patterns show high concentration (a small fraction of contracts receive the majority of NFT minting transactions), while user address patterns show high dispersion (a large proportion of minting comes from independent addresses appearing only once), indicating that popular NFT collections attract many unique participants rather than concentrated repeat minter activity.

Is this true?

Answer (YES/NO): YES